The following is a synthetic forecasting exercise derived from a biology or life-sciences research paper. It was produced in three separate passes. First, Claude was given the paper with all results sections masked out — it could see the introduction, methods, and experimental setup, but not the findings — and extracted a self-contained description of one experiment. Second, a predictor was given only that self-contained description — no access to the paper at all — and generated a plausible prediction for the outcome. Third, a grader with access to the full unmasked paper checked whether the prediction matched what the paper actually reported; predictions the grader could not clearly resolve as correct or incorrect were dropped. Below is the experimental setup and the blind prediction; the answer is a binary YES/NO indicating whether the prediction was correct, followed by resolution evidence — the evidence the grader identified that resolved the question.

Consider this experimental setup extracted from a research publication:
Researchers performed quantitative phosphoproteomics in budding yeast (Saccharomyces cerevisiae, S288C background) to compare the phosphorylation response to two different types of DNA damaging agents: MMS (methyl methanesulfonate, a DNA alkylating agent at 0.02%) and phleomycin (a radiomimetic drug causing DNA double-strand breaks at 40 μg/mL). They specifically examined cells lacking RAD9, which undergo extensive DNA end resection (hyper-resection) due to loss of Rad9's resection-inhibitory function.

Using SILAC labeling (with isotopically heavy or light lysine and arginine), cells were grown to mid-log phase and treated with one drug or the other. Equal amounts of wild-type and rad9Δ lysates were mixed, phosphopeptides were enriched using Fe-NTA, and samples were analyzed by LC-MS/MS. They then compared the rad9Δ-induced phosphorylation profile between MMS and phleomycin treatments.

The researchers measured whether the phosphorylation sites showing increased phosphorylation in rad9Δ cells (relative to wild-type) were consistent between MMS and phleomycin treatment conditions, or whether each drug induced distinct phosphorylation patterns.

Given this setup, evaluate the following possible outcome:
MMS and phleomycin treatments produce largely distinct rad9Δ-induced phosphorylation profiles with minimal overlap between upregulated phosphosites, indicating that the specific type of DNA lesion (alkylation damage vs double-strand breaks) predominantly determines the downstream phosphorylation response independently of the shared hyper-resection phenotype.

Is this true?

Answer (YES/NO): NO